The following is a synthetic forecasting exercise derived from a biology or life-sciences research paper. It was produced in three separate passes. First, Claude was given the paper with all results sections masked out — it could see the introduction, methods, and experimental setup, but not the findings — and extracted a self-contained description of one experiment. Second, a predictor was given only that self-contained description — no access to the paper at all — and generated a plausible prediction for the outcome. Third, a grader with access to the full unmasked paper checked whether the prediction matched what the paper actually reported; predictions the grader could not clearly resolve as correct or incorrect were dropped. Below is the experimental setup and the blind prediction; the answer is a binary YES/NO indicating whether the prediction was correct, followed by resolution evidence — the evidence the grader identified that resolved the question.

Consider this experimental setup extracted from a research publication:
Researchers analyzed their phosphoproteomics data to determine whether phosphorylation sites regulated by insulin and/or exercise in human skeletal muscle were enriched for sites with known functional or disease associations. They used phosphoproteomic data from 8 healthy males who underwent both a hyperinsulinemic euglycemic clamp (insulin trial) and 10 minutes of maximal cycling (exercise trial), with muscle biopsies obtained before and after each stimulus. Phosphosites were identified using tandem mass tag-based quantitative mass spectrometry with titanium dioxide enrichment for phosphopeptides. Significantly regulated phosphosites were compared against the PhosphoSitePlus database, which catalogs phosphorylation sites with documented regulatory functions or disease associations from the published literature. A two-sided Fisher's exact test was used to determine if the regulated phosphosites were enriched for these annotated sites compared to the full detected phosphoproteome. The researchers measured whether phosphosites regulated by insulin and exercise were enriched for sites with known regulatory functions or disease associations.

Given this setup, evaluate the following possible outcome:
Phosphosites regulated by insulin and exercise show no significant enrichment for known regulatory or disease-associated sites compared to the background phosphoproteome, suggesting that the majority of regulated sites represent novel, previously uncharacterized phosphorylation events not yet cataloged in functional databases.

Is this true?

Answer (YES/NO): NO